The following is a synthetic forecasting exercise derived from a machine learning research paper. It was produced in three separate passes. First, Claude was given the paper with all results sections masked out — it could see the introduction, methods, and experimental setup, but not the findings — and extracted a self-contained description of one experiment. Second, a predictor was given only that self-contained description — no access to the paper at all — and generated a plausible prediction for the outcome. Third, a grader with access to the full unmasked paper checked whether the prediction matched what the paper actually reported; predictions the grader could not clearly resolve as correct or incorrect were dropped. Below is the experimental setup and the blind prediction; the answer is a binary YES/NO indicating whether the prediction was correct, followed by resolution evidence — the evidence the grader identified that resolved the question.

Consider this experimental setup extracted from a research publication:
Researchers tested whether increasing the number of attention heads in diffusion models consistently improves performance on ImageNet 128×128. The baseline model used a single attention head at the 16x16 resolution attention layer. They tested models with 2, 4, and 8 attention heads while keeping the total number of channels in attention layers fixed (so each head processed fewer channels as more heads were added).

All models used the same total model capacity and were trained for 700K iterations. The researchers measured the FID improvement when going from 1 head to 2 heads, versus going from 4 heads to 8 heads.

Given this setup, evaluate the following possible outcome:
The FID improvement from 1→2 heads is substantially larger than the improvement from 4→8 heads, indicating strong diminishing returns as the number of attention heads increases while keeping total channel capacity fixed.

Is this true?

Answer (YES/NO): YES